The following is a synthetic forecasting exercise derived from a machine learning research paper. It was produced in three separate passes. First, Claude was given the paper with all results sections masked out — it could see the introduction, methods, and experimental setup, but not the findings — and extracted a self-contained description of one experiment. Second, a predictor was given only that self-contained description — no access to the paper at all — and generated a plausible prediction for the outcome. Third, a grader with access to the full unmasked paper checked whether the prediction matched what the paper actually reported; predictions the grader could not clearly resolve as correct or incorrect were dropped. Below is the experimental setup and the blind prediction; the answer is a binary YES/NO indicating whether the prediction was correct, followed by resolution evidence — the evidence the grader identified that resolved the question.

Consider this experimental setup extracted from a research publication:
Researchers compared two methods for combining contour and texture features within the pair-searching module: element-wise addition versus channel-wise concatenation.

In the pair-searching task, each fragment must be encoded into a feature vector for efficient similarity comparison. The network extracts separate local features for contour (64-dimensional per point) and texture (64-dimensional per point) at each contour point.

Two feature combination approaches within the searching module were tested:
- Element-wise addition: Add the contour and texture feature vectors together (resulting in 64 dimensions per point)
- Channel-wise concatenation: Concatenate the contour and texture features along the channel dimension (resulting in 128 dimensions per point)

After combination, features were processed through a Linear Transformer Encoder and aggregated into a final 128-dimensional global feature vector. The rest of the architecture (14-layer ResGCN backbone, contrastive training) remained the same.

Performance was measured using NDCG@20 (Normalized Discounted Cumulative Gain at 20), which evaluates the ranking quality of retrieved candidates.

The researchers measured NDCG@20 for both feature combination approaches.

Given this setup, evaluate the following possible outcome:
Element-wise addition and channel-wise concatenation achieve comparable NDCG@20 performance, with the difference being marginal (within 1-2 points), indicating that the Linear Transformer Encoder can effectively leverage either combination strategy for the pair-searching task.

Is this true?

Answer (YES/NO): YES